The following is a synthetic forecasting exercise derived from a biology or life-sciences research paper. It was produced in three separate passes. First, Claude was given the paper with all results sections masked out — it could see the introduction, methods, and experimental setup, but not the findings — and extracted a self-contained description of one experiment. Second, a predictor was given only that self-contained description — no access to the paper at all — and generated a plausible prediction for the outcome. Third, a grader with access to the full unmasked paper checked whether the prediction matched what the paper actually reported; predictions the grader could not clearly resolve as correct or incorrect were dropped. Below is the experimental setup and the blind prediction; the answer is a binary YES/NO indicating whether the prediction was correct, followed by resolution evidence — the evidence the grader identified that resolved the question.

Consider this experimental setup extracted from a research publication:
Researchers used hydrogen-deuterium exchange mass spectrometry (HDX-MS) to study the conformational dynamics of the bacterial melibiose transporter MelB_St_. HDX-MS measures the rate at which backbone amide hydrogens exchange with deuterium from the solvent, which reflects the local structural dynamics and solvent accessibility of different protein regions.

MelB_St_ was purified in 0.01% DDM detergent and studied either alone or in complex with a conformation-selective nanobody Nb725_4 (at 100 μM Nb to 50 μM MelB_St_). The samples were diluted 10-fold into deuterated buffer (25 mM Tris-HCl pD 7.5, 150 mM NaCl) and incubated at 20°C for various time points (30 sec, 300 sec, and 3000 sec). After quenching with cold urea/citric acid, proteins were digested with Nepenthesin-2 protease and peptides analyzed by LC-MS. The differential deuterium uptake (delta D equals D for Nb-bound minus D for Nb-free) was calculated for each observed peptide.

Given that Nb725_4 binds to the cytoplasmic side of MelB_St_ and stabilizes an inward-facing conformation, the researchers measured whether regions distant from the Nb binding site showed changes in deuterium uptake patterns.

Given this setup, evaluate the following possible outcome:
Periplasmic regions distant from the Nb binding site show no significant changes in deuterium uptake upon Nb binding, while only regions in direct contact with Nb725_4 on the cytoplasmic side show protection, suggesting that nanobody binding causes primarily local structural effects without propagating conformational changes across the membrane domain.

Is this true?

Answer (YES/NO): NO